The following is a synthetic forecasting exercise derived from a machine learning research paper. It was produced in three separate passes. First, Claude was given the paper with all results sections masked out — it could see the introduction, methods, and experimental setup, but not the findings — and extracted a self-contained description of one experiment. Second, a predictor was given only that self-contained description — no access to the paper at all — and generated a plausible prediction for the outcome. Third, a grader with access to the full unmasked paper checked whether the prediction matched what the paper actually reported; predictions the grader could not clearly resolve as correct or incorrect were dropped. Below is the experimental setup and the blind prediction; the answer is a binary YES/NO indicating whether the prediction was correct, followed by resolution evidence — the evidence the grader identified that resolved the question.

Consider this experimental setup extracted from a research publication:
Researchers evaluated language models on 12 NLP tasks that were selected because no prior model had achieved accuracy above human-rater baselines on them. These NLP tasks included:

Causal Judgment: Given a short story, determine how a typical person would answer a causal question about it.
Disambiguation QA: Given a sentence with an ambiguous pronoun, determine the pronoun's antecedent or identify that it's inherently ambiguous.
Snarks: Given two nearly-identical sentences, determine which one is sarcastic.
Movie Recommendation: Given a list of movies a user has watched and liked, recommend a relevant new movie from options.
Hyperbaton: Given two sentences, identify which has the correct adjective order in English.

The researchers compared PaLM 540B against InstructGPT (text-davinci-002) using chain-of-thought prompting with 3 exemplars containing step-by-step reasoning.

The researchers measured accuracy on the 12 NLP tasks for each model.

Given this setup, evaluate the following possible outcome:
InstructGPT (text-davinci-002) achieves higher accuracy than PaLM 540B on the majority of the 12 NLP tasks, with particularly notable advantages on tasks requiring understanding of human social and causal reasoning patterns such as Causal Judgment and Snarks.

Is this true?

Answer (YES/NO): NO